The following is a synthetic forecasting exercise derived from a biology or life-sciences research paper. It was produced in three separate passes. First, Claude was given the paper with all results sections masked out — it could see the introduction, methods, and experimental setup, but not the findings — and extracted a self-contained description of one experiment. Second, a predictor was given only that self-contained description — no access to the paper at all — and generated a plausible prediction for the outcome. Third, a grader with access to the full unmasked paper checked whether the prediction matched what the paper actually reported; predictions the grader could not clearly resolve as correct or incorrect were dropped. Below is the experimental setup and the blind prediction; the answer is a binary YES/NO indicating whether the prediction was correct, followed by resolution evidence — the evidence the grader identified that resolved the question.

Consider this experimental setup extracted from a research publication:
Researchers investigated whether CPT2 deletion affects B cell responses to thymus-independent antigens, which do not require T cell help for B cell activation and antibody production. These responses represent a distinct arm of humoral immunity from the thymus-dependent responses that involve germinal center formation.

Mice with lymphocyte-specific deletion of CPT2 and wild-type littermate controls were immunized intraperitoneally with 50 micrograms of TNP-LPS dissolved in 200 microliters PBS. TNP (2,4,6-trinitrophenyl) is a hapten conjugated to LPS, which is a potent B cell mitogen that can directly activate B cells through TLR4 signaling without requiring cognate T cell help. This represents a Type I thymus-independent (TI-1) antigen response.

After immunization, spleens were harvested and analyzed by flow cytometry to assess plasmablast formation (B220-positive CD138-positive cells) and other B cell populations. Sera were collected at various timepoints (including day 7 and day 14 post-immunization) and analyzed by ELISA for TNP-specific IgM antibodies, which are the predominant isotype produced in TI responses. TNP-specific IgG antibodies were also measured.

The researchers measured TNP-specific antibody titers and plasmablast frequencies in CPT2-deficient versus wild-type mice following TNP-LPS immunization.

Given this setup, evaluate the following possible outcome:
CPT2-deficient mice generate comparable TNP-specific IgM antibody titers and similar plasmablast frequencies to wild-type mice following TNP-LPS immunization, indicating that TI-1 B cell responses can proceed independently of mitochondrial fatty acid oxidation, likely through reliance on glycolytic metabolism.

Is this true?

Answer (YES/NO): YES